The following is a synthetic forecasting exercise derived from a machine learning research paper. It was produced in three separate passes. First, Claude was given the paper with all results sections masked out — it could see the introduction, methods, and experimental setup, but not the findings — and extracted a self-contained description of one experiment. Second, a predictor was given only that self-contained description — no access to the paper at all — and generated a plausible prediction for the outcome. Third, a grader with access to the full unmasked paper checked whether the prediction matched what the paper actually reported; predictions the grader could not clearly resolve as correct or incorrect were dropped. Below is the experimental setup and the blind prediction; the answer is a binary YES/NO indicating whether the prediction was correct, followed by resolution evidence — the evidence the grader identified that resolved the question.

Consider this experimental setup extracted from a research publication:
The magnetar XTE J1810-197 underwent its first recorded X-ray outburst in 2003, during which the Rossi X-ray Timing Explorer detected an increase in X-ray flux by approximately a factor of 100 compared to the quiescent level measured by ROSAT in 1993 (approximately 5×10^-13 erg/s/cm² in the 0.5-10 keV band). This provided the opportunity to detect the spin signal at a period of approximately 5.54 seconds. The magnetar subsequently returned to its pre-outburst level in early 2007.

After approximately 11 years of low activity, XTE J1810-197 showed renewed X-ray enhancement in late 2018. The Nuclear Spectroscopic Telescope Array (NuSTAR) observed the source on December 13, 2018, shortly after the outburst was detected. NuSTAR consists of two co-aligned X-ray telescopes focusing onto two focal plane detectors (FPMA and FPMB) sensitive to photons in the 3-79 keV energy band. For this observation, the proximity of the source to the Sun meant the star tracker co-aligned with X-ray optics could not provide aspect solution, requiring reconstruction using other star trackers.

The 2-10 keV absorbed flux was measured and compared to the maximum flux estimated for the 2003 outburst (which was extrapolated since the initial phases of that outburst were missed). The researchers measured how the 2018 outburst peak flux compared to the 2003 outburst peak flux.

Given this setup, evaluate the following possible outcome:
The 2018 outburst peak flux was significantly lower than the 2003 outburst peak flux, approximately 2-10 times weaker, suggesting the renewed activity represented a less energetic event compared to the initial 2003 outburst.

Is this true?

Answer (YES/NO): NO